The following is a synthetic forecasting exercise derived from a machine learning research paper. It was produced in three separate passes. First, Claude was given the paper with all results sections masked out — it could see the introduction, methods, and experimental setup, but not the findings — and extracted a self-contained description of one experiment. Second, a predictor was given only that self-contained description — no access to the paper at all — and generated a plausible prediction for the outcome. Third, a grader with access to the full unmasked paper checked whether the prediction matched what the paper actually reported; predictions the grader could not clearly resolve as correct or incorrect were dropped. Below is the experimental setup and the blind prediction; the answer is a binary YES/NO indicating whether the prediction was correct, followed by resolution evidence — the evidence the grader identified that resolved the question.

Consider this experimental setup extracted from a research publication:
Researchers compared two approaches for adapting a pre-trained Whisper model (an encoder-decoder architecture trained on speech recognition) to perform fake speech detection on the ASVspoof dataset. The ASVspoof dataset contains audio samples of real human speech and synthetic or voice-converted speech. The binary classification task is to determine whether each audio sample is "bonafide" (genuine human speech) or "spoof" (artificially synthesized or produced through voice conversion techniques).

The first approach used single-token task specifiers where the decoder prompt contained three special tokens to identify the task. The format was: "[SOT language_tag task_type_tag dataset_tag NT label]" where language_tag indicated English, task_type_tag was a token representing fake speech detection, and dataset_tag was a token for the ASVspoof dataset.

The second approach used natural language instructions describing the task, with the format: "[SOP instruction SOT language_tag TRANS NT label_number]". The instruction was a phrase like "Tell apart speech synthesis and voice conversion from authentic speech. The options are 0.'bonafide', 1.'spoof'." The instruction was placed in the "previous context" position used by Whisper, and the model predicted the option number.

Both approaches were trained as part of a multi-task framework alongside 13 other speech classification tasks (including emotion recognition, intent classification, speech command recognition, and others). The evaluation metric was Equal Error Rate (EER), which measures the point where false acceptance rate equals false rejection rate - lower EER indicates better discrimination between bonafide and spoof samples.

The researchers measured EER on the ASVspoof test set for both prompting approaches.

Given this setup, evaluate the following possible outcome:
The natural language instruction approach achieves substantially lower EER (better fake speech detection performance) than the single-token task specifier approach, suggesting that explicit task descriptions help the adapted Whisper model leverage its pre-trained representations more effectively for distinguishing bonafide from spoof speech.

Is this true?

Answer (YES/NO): NO